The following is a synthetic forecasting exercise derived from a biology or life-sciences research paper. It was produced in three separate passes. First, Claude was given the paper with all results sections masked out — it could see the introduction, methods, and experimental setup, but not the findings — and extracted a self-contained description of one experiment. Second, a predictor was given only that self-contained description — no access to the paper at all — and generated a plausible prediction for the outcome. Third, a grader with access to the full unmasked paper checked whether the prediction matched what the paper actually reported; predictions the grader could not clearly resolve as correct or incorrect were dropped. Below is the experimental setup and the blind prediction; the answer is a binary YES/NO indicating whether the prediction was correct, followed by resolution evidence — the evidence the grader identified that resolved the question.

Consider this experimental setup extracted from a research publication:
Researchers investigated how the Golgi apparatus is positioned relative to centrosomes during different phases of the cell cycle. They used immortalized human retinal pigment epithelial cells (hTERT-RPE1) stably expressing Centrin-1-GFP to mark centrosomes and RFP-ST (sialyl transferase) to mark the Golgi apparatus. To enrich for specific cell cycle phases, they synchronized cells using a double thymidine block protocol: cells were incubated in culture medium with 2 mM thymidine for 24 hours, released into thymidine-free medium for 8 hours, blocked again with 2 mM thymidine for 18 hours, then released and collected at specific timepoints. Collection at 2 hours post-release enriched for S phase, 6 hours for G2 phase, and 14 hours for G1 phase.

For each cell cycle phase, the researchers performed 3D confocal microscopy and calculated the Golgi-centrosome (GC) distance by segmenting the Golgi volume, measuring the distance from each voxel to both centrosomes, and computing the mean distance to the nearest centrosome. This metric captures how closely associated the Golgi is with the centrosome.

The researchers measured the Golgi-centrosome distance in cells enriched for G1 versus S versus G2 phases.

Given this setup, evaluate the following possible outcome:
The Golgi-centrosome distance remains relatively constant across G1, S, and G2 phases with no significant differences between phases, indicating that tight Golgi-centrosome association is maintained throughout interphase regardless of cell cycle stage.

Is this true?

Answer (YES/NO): NO